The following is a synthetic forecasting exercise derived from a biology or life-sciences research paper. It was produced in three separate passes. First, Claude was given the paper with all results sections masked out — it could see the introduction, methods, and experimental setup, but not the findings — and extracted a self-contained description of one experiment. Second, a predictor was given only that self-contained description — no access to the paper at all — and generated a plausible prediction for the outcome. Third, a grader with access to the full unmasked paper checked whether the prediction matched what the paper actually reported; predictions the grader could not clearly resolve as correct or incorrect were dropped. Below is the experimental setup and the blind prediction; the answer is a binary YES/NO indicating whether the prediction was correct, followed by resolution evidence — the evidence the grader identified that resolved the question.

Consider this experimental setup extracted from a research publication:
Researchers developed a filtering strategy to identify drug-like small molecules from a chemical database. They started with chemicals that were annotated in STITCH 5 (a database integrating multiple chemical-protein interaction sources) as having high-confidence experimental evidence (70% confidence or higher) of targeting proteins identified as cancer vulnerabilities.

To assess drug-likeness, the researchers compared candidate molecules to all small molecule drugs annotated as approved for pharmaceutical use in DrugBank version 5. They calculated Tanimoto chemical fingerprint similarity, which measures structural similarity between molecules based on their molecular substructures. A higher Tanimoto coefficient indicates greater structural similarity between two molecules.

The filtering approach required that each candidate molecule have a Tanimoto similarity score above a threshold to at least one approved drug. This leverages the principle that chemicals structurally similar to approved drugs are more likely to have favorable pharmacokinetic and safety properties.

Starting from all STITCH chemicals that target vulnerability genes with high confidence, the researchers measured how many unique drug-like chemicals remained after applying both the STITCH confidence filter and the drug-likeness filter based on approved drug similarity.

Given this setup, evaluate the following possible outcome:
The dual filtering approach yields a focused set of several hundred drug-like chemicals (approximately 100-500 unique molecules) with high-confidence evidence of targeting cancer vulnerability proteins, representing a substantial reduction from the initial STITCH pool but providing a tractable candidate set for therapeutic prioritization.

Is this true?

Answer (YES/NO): NO